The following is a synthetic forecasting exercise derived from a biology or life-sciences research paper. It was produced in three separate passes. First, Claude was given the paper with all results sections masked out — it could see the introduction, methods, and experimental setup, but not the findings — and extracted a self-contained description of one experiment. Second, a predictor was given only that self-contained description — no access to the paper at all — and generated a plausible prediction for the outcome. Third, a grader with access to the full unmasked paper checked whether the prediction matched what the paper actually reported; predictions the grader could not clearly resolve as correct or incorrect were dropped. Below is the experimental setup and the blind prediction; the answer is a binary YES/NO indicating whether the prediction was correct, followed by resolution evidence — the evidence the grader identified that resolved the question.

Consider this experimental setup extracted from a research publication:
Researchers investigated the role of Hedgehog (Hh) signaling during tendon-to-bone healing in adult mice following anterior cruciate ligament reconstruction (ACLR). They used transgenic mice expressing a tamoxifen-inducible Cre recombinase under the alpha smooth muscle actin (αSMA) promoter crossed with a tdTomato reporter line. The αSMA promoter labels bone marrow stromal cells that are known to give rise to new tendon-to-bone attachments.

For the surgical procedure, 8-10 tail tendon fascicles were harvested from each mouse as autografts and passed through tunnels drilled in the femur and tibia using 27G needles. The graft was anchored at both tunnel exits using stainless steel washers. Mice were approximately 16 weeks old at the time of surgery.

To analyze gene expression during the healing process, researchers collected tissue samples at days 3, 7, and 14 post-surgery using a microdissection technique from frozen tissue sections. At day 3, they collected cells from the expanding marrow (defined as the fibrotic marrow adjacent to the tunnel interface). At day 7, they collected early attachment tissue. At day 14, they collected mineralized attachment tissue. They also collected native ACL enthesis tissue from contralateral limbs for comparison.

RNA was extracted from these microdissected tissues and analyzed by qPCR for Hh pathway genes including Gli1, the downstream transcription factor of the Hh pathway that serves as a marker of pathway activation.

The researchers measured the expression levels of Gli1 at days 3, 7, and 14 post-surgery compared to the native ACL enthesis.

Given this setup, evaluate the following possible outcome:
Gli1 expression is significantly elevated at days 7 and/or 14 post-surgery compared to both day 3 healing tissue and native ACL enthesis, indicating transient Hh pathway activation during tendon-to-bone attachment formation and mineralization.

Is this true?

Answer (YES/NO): NO